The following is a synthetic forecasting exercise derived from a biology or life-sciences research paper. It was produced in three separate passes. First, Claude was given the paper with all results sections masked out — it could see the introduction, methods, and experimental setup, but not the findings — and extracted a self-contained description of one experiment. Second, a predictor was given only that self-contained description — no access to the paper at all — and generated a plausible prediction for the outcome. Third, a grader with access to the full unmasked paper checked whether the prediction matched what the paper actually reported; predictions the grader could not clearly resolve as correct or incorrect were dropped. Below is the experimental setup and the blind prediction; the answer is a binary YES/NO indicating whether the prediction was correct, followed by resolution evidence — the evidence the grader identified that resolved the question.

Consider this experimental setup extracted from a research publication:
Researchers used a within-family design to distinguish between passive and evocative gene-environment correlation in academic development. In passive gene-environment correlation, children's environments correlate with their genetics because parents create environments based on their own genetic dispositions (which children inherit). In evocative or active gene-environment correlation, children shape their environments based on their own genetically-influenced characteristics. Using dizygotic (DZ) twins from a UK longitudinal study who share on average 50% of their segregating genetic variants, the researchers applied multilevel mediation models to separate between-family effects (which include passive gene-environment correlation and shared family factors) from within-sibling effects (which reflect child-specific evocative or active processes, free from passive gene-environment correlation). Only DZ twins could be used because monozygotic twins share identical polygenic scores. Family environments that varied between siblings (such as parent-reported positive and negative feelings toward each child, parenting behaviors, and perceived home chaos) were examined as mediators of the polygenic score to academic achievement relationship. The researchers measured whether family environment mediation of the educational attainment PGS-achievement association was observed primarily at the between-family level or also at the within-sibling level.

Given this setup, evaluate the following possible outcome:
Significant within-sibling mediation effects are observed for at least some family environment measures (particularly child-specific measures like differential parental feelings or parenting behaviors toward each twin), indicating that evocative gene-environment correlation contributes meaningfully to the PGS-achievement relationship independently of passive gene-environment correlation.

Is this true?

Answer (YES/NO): NO